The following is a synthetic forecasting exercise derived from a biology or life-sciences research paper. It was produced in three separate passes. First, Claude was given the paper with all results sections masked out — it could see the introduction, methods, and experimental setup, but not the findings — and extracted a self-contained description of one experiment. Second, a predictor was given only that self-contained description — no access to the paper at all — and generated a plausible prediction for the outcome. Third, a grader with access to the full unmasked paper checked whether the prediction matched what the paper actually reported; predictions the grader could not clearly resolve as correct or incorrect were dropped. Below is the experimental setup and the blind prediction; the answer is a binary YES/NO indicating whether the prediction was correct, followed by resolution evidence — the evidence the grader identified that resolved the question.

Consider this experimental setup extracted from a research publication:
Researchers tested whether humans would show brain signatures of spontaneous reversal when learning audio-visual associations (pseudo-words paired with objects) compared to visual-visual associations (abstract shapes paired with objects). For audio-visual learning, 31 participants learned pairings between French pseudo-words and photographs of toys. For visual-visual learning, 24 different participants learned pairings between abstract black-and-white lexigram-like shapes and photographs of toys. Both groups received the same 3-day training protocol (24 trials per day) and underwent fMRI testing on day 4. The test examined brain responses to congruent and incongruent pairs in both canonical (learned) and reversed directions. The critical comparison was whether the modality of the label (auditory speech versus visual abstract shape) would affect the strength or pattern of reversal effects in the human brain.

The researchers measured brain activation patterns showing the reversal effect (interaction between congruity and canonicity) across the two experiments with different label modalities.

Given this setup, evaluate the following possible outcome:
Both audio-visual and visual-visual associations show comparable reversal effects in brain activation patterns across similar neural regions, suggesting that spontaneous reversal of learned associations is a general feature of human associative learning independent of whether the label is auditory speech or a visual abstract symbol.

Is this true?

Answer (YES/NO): YES